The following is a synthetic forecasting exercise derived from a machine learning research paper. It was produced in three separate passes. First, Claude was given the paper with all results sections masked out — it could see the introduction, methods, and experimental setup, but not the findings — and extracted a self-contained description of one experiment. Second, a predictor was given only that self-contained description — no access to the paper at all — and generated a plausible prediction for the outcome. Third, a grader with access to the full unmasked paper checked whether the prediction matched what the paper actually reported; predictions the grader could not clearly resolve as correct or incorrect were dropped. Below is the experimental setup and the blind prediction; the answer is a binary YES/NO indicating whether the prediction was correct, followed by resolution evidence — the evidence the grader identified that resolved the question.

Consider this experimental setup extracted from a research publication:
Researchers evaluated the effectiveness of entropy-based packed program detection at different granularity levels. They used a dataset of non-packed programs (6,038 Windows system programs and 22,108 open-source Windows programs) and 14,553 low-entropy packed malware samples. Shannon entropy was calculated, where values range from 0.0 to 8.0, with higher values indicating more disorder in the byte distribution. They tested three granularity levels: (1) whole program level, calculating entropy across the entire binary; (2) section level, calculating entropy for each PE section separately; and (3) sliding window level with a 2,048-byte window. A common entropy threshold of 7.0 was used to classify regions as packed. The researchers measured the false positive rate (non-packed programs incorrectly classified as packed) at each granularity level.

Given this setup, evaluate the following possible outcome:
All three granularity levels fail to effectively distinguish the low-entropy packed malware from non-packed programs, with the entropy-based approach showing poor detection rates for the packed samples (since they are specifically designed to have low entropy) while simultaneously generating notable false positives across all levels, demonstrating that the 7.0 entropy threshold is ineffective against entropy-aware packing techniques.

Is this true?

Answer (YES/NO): YES